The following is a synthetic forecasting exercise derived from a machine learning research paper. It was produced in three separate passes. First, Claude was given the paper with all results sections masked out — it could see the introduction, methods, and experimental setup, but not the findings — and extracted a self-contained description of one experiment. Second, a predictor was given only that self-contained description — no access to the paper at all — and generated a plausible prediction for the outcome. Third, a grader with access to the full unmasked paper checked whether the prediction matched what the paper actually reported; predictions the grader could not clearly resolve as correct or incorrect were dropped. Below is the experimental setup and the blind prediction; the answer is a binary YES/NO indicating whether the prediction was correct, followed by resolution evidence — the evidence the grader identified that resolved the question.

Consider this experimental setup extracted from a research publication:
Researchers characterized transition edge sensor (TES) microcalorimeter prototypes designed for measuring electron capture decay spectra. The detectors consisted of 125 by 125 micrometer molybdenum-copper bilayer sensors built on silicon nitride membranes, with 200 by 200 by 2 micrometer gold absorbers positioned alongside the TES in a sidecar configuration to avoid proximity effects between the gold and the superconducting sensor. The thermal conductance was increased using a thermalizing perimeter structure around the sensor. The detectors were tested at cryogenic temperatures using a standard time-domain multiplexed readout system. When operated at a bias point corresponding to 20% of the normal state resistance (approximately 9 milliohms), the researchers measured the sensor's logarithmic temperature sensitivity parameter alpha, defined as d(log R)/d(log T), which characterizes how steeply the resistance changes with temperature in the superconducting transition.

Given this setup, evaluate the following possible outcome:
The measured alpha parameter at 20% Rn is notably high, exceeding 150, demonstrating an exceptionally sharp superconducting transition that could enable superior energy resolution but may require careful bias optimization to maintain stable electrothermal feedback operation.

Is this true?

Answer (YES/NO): NO